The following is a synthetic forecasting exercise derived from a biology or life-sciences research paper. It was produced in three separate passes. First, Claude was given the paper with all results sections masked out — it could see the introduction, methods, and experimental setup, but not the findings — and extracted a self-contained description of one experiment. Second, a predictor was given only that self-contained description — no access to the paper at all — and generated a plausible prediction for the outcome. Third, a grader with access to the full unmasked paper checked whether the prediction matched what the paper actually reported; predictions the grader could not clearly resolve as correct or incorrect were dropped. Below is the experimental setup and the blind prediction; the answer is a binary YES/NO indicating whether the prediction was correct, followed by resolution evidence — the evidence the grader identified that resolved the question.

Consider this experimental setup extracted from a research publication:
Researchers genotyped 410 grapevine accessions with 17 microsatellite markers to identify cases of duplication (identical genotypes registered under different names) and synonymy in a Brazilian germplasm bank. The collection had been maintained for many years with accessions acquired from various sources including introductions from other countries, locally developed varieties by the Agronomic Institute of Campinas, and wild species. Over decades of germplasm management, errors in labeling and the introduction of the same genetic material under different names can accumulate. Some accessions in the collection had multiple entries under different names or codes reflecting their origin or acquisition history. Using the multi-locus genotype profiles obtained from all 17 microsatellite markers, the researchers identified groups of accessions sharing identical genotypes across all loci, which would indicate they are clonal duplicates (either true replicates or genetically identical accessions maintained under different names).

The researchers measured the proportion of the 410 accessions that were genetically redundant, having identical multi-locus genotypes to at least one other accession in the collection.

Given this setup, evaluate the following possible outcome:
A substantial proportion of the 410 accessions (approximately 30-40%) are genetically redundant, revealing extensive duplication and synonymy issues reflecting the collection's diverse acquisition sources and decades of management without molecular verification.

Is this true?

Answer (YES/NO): YES